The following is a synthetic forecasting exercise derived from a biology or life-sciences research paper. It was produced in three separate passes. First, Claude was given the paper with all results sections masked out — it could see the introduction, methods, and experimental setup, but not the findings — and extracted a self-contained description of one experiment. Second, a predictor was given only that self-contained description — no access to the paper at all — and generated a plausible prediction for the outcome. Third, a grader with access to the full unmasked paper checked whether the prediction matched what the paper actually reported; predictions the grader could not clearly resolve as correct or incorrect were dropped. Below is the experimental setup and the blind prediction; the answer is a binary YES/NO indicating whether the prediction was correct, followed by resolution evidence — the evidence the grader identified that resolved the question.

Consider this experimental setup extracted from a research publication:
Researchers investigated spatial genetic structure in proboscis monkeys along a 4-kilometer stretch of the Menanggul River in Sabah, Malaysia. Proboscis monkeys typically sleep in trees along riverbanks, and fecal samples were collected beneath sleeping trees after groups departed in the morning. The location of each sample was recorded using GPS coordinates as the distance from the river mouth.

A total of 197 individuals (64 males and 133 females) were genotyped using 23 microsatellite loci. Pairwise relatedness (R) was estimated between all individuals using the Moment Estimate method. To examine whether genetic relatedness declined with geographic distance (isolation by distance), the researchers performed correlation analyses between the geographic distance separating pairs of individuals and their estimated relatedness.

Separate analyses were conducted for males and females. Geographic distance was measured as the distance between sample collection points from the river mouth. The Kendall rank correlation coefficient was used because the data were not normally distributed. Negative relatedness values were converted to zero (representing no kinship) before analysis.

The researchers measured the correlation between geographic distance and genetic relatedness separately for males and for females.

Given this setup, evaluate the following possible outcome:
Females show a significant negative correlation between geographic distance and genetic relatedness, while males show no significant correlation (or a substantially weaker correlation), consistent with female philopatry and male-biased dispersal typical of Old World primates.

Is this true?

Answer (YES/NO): NO